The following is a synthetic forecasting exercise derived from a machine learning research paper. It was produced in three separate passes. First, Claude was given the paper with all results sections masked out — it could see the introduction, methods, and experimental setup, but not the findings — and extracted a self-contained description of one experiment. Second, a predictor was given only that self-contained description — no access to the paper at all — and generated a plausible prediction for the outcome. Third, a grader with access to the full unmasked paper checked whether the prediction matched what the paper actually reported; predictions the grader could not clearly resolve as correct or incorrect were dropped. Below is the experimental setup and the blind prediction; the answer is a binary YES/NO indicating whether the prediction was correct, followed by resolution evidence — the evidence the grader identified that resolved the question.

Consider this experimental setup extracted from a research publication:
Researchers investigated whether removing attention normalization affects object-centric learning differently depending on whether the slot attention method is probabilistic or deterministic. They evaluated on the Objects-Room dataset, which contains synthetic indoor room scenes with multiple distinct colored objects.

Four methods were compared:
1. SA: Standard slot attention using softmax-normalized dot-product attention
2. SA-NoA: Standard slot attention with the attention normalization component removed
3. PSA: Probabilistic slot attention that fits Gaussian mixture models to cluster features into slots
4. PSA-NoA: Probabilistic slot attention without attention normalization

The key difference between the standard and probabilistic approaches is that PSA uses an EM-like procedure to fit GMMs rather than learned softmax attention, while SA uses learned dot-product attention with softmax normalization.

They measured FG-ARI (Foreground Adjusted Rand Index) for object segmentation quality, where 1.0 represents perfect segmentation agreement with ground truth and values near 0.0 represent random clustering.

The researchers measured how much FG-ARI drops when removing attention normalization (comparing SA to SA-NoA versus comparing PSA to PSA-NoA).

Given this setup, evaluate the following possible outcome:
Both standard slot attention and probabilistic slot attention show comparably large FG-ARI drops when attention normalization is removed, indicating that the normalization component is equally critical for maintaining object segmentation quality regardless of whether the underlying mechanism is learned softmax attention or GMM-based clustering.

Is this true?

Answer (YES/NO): NO